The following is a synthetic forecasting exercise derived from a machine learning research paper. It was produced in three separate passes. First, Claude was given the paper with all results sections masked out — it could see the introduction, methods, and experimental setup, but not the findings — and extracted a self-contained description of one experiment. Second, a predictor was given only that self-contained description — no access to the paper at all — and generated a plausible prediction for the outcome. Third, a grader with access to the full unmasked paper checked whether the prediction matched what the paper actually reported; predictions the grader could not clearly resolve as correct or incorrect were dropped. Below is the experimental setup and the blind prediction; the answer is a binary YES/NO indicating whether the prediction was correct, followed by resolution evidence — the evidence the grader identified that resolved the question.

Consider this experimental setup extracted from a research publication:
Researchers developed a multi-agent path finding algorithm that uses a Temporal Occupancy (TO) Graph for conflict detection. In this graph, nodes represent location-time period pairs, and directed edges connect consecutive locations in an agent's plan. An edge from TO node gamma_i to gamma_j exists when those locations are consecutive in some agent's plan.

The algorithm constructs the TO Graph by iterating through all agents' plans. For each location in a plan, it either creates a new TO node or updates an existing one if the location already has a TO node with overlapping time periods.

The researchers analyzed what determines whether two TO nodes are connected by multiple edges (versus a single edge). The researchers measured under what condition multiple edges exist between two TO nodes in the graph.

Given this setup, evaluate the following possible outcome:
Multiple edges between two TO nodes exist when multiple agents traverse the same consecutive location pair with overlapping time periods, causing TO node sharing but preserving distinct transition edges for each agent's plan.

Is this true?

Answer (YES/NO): YES